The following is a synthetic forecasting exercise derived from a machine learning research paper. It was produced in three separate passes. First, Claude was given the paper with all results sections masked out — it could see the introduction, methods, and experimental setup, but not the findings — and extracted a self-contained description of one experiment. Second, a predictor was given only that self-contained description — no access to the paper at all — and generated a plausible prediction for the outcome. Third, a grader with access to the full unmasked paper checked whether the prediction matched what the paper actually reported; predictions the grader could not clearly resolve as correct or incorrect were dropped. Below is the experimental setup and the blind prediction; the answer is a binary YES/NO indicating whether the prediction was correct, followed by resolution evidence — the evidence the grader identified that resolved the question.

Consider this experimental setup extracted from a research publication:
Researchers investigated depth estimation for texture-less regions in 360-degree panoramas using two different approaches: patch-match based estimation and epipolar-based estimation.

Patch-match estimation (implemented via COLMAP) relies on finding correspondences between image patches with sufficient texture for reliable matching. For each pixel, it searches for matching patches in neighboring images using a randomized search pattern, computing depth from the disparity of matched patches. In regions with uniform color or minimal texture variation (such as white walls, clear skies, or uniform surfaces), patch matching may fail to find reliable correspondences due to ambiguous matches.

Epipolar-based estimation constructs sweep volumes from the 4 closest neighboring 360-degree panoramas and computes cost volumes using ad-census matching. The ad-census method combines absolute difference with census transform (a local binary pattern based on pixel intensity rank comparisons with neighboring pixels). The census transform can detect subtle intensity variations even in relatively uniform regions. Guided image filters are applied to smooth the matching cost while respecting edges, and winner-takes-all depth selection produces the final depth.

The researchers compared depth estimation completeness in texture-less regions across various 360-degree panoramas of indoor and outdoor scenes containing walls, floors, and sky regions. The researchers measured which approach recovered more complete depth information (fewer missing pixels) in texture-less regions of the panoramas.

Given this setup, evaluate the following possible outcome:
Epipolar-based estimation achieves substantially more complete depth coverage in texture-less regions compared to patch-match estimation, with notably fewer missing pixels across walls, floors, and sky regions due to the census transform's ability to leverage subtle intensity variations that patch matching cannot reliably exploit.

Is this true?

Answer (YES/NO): NO